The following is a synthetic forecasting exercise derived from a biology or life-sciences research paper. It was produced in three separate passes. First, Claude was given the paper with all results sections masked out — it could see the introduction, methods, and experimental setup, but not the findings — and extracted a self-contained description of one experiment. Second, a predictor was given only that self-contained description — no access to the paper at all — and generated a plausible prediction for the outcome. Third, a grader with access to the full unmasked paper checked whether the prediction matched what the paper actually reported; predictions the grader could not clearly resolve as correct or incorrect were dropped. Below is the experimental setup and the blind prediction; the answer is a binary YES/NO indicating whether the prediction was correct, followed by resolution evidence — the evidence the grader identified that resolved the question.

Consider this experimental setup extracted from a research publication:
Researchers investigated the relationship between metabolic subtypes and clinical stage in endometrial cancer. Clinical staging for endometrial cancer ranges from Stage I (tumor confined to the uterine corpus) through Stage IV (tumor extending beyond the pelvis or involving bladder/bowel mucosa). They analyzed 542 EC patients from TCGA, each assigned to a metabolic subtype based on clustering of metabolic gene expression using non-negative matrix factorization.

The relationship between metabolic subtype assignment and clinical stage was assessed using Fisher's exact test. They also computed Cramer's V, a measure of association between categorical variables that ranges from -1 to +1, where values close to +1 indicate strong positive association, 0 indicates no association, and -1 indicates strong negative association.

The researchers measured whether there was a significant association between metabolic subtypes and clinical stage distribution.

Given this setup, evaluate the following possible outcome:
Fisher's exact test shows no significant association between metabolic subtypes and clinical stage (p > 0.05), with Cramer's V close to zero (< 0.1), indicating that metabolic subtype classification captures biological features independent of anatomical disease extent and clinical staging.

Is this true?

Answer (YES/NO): NO